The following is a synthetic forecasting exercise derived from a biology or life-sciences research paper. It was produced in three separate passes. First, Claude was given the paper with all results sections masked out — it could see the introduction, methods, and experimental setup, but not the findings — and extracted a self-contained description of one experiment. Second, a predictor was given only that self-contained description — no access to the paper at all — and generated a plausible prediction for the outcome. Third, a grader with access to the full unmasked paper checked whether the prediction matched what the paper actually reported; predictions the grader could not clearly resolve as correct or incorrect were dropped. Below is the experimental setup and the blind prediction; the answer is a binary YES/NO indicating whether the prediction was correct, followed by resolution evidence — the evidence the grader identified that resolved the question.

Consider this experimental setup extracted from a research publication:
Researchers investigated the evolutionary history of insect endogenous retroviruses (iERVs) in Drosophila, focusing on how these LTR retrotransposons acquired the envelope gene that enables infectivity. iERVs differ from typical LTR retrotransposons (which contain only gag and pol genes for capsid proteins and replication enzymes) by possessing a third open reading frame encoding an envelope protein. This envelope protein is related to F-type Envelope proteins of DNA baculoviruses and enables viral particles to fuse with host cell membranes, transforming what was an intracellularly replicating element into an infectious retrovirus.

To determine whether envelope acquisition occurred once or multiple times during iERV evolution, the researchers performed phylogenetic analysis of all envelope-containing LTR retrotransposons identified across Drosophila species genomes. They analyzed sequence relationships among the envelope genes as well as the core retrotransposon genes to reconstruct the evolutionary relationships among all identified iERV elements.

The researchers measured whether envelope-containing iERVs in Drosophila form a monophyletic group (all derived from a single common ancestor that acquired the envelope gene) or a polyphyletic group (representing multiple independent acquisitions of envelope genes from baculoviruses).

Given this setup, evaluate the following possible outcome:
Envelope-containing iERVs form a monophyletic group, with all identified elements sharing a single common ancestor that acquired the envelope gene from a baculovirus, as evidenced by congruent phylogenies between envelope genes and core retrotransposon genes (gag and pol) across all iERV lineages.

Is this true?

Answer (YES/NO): YES